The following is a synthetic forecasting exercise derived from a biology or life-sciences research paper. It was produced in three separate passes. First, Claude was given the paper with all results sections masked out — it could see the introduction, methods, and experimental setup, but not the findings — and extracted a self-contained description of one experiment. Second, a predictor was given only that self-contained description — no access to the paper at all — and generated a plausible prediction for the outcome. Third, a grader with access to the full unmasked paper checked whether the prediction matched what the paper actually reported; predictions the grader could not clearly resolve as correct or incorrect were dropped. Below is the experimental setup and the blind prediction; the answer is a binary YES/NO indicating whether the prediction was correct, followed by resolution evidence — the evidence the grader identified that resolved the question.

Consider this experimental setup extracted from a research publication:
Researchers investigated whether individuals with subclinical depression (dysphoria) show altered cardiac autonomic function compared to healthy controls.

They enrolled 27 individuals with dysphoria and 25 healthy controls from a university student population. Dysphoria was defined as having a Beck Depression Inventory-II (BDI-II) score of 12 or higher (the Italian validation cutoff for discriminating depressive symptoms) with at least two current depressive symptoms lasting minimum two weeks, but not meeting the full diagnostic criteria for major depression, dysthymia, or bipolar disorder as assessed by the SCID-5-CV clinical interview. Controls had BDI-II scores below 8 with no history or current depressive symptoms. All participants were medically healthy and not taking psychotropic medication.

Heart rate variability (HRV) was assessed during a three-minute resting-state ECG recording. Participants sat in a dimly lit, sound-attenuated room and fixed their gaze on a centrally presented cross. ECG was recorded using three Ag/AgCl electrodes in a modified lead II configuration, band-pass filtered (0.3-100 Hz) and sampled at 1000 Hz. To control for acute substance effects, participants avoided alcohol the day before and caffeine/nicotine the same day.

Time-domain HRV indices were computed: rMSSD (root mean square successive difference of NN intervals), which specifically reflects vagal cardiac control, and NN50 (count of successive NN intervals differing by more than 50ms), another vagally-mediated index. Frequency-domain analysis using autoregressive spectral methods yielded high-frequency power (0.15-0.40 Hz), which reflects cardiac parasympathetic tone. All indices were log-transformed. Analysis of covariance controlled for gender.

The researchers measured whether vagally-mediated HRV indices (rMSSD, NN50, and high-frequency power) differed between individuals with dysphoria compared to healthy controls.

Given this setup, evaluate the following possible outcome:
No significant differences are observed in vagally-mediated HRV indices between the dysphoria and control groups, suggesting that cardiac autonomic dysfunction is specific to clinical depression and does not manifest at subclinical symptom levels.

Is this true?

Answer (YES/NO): NO